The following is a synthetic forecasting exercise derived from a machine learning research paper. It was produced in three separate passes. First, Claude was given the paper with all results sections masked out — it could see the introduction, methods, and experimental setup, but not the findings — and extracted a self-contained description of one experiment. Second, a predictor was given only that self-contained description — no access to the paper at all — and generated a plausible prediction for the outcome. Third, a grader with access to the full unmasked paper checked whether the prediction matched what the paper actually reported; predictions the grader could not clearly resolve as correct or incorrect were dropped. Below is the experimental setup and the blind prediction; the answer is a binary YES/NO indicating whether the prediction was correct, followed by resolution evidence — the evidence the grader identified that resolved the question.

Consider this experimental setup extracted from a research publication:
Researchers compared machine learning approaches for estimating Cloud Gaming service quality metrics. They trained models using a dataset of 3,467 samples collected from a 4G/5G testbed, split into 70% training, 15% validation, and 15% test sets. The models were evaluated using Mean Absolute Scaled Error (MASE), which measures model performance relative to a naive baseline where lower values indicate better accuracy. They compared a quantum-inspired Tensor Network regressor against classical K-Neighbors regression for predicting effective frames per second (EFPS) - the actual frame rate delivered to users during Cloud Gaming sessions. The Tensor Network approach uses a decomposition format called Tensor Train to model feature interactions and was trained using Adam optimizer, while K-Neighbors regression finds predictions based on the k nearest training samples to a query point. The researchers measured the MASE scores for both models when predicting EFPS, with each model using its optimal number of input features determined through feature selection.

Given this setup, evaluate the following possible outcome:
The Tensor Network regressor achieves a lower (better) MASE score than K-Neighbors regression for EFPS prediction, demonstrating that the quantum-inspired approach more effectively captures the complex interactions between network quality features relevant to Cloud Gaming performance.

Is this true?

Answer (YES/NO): NO